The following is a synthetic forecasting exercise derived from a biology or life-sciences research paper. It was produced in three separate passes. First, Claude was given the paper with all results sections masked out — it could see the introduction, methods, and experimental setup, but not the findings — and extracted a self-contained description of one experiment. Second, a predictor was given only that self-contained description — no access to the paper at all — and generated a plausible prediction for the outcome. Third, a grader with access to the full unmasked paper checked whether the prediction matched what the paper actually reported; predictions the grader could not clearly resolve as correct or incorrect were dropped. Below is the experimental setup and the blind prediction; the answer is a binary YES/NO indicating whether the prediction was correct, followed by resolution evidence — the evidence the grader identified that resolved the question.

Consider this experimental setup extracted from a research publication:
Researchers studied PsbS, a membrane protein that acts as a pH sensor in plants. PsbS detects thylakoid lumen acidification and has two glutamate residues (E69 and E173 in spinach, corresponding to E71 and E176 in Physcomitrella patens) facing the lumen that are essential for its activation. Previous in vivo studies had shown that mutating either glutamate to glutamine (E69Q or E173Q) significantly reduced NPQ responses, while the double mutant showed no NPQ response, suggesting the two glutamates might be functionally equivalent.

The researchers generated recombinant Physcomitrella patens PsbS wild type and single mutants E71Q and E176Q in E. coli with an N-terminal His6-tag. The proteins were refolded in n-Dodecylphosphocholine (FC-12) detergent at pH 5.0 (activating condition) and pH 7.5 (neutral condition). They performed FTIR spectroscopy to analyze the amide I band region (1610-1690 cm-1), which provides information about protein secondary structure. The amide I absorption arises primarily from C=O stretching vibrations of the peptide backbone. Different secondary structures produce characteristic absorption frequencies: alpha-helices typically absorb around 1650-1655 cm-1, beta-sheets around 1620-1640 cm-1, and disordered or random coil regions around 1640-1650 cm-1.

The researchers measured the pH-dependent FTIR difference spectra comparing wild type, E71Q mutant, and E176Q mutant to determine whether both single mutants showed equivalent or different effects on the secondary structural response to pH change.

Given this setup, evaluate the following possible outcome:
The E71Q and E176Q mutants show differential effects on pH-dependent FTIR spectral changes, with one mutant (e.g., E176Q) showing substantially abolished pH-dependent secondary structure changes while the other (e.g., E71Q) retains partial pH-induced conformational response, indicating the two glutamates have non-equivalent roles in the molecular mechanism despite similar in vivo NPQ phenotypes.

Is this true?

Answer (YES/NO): YES